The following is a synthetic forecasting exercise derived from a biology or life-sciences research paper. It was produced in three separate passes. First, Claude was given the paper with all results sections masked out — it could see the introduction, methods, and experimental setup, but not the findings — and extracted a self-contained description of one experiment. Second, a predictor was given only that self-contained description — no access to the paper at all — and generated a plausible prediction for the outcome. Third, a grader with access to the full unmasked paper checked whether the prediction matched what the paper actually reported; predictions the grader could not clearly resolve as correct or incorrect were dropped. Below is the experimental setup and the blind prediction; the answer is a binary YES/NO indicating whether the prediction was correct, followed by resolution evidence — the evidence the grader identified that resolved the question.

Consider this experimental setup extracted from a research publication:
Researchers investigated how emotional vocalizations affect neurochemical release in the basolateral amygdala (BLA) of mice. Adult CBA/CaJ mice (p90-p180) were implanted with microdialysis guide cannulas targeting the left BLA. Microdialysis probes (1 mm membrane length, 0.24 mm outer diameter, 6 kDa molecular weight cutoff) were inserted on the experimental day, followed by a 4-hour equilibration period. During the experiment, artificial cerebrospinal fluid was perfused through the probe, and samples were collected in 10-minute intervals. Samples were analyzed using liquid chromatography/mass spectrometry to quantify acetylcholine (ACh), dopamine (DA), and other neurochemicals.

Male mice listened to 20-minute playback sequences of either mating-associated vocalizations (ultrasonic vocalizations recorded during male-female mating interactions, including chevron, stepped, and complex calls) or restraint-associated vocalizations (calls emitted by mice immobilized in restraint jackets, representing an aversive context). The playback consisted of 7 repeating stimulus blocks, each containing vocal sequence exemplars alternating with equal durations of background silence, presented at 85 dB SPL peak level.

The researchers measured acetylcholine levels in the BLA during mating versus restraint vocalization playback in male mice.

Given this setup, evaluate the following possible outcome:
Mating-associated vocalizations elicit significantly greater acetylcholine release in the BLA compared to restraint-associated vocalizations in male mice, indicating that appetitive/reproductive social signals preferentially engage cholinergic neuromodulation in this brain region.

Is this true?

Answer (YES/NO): NO